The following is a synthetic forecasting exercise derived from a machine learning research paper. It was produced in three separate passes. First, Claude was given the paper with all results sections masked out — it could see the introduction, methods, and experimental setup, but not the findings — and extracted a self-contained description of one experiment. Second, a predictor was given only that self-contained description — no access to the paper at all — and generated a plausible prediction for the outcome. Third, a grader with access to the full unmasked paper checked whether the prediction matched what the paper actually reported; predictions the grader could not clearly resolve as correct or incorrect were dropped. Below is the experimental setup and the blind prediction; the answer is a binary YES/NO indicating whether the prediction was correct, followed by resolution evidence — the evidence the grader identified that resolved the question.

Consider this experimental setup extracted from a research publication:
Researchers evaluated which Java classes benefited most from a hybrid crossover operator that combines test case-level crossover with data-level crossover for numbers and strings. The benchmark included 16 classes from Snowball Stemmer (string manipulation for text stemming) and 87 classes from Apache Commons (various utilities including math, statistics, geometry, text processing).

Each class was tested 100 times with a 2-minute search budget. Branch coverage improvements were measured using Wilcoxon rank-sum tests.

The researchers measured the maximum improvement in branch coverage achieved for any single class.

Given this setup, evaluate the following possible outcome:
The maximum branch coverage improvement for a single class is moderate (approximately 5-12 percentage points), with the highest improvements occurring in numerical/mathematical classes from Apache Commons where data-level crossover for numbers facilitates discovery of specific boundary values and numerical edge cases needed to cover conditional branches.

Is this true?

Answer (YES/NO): NO